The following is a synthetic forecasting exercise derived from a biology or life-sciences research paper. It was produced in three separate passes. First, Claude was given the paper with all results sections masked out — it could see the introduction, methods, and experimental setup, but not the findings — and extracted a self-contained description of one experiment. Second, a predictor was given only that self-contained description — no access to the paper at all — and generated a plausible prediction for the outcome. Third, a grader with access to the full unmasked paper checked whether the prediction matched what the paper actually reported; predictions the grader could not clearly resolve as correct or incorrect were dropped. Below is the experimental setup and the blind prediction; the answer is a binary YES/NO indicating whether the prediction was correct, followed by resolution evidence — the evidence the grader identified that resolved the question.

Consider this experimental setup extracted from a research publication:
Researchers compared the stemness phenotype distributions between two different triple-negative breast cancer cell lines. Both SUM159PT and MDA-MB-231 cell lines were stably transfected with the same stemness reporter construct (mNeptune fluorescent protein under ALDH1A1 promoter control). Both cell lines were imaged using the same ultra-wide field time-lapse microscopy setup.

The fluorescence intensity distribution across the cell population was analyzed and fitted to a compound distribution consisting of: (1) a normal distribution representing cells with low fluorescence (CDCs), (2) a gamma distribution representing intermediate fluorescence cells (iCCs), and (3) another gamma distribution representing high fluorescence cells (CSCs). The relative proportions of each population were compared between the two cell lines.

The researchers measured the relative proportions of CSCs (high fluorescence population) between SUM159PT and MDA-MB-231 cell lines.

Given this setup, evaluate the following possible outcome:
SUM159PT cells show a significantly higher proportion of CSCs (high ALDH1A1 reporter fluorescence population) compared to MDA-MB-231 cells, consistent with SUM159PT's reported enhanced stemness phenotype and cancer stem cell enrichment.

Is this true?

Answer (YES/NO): YES